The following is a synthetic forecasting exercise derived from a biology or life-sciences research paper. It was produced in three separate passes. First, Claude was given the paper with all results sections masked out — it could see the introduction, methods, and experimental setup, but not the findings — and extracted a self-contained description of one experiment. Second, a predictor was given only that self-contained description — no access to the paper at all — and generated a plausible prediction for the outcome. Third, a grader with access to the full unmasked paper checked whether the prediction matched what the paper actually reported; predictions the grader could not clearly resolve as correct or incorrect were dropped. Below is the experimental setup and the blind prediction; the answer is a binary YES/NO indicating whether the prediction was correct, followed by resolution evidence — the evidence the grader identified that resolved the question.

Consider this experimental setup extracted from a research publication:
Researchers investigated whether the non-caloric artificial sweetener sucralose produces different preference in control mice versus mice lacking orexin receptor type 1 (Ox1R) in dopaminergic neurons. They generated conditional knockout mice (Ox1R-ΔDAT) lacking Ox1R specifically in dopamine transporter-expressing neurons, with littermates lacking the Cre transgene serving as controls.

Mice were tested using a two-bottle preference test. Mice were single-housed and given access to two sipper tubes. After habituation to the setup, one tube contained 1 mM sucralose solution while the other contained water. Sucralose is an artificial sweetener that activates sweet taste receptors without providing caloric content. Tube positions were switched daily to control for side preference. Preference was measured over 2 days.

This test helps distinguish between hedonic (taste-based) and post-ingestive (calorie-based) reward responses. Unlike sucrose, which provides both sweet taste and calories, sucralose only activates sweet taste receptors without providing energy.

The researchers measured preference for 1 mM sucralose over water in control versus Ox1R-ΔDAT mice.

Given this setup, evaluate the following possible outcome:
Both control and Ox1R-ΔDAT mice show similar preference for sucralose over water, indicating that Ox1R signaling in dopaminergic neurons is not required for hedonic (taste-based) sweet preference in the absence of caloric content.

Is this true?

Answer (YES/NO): YES